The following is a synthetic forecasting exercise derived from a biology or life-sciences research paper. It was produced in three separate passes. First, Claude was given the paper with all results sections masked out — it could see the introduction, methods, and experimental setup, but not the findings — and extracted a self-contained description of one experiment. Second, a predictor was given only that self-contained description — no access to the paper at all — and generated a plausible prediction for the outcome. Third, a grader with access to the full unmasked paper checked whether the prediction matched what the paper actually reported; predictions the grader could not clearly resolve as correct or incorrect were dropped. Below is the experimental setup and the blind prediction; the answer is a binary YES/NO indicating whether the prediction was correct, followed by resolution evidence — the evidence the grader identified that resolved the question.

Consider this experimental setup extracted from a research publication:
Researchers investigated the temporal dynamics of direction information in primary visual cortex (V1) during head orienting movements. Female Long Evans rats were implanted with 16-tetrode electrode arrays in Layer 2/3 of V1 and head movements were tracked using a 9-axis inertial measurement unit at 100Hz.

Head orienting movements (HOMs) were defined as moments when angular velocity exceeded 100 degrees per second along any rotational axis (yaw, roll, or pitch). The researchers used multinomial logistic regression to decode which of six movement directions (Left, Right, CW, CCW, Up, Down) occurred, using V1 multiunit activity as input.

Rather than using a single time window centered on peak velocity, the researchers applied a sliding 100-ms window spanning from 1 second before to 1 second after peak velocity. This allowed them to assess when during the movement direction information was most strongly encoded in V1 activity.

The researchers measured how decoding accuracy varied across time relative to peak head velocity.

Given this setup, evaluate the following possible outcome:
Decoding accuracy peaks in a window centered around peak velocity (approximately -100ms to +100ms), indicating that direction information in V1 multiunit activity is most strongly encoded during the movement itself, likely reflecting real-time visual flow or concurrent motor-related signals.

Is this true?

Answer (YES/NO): NO